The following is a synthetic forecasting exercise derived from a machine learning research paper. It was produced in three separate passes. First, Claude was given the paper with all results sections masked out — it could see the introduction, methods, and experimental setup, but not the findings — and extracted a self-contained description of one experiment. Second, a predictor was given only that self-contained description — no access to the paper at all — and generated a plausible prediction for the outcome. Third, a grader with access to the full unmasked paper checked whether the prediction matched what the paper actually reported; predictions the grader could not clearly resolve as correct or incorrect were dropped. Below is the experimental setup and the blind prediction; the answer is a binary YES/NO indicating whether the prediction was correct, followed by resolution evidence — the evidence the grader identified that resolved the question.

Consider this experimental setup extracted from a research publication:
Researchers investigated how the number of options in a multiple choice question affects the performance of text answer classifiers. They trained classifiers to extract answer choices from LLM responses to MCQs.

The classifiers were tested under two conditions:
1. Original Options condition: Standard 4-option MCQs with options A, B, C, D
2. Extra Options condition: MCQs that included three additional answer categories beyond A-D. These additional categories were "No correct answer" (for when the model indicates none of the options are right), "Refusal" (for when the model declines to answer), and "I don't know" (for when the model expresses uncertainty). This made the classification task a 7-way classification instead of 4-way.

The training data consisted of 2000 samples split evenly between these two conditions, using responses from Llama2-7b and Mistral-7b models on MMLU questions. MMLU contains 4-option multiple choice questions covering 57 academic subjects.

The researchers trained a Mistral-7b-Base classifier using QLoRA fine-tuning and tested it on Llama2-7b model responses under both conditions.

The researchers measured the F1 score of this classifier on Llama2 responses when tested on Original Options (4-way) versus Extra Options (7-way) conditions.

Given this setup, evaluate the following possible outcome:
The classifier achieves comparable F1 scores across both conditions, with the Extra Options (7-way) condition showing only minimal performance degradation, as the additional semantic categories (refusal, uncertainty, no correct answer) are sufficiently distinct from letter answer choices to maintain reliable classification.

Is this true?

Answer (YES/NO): NO